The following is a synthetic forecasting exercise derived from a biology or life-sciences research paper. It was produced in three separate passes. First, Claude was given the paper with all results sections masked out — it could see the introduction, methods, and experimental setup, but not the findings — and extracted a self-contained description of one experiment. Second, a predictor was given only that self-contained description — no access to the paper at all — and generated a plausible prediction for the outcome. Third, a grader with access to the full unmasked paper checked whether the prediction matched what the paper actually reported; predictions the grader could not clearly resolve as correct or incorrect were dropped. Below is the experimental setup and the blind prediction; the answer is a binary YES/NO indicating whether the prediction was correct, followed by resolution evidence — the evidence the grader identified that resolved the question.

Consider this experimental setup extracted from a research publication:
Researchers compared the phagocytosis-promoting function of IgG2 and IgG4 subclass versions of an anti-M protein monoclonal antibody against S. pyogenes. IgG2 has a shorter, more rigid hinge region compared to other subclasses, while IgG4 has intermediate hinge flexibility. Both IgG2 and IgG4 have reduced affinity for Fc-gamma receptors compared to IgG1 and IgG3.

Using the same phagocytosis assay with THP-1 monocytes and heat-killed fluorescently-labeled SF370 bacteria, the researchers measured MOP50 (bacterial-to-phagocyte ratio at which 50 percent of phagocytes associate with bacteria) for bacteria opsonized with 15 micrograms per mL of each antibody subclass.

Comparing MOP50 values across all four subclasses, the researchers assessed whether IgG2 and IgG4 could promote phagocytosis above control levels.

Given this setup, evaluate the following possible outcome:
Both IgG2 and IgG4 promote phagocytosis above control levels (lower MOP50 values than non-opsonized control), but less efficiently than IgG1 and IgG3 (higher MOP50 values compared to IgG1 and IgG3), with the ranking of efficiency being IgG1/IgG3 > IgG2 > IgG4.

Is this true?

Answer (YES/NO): YES